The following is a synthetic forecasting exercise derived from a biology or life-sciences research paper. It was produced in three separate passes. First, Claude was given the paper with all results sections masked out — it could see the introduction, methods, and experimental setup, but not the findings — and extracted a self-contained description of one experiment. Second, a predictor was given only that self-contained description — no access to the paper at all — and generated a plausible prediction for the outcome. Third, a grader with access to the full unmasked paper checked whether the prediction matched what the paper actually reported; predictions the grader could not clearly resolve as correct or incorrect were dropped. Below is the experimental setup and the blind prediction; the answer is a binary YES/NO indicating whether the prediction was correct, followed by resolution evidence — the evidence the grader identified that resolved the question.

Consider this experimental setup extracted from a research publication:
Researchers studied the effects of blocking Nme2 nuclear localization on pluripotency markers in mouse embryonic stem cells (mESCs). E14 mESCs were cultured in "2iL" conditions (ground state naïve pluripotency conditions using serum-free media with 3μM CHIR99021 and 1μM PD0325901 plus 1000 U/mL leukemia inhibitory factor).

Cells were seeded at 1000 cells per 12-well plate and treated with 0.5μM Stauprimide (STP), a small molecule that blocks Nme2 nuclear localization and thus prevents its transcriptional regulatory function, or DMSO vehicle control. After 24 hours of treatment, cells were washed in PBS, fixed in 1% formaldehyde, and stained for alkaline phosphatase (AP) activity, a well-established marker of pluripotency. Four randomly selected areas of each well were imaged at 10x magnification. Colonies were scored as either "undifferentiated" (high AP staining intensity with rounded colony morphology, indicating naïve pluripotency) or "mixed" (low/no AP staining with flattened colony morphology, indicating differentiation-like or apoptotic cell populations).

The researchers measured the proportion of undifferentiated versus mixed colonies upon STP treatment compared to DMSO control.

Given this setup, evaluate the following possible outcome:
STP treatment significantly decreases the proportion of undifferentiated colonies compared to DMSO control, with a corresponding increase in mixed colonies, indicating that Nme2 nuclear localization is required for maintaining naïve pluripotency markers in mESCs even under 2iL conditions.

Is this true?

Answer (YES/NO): YES